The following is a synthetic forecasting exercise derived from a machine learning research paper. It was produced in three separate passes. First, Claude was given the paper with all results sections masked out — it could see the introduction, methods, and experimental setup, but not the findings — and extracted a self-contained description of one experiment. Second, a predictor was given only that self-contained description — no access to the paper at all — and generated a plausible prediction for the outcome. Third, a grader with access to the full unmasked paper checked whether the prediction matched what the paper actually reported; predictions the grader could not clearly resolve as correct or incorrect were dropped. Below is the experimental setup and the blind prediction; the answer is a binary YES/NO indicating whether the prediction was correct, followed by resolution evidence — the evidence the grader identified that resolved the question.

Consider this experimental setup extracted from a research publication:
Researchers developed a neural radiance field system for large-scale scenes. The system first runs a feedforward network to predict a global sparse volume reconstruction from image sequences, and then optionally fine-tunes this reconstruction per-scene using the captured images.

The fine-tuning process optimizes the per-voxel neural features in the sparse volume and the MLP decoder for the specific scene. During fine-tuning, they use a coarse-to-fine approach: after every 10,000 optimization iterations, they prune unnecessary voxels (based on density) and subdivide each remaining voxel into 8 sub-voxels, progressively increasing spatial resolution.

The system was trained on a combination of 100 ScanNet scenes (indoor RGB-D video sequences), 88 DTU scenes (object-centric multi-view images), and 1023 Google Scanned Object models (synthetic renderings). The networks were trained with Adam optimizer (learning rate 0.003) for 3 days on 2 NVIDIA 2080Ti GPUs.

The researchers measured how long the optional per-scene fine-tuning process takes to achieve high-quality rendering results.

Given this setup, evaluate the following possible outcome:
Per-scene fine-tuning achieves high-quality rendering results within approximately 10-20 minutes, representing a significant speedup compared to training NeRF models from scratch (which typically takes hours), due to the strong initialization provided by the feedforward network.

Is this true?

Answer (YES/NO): NO